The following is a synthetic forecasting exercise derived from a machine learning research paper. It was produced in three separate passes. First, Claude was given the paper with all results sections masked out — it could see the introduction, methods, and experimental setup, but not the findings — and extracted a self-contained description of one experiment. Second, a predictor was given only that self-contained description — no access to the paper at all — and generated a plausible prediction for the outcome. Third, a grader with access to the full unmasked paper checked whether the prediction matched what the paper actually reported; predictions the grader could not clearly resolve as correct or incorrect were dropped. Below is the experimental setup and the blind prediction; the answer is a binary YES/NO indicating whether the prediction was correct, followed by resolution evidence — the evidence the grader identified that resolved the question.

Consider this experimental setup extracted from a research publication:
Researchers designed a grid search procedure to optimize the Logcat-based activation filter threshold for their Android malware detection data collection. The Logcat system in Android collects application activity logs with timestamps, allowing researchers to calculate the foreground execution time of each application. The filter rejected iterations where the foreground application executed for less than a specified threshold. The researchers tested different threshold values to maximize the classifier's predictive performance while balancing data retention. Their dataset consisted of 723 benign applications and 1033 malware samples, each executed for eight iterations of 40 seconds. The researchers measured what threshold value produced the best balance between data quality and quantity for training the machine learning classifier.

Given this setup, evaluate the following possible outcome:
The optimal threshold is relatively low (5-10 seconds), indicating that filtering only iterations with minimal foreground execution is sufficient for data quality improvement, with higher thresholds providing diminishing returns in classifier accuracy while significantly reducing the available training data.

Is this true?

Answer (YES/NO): NO